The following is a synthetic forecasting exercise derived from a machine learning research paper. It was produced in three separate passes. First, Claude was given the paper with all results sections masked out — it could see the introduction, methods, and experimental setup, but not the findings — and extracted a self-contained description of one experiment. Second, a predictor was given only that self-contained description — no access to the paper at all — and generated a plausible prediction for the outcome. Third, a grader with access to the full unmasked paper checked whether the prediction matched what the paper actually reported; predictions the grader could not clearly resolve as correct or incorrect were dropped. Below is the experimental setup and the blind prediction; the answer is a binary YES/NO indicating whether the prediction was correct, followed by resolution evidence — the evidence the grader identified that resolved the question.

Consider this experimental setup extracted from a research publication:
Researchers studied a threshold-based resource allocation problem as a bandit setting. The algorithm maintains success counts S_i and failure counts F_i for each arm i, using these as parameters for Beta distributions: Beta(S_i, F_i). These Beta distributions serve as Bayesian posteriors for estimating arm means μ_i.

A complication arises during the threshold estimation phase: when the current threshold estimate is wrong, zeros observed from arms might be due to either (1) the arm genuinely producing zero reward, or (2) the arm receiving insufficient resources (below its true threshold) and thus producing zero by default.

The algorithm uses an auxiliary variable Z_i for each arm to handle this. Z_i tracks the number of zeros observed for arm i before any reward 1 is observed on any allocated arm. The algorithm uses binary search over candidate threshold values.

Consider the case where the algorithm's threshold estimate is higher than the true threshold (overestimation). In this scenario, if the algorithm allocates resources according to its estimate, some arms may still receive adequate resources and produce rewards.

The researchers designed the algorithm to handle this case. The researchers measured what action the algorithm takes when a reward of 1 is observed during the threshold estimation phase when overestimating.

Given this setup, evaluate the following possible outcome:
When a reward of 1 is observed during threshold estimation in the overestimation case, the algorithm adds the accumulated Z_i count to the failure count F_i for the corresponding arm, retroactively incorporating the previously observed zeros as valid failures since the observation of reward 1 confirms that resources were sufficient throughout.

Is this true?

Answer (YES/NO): YES